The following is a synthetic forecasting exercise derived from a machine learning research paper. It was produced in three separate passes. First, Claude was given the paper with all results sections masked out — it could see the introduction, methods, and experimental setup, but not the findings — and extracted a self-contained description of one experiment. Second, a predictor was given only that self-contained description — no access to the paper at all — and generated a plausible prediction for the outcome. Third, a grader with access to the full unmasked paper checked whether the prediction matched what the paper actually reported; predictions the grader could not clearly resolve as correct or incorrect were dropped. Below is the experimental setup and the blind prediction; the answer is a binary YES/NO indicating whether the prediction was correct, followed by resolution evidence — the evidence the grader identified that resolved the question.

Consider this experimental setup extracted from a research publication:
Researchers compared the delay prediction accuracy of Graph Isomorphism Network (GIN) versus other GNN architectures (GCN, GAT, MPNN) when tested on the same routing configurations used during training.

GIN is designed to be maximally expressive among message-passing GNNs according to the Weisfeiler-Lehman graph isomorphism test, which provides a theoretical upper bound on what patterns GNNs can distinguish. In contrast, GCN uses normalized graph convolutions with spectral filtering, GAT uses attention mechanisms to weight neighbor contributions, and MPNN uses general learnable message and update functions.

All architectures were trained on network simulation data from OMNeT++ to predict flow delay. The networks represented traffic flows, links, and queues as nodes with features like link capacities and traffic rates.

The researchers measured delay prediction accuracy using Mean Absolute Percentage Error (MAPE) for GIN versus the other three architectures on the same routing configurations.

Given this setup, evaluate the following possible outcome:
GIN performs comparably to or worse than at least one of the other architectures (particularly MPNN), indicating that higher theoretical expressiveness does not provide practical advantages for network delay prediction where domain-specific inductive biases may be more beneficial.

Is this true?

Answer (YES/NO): YES